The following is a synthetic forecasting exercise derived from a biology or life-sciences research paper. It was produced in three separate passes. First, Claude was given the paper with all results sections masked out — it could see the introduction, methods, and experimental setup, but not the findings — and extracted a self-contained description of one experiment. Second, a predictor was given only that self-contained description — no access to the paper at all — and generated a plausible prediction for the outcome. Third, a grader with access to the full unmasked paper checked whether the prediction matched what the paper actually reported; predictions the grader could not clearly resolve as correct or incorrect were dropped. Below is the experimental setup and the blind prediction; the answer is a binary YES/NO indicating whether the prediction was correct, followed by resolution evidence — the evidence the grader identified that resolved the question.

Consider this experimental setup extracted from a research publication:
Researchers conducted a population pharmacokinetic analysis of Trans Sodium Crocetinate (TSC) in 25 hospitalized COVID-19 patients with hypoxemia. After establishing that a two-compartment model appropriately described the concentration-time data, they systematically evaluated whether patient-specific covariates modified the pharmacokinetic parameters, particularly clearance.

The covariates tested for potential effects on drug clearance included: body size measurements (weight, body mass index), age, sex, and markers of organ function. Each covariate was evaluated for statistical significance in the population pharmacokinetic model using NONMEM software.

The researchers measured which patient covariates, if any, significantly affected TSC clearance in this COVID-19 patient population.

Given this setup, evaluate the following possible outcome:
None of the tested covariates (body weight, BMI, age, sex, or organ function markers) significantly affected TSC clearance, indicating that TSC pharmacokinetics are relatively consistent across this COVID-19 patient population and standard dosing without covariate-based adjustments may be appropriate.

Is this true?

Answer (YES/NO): YES